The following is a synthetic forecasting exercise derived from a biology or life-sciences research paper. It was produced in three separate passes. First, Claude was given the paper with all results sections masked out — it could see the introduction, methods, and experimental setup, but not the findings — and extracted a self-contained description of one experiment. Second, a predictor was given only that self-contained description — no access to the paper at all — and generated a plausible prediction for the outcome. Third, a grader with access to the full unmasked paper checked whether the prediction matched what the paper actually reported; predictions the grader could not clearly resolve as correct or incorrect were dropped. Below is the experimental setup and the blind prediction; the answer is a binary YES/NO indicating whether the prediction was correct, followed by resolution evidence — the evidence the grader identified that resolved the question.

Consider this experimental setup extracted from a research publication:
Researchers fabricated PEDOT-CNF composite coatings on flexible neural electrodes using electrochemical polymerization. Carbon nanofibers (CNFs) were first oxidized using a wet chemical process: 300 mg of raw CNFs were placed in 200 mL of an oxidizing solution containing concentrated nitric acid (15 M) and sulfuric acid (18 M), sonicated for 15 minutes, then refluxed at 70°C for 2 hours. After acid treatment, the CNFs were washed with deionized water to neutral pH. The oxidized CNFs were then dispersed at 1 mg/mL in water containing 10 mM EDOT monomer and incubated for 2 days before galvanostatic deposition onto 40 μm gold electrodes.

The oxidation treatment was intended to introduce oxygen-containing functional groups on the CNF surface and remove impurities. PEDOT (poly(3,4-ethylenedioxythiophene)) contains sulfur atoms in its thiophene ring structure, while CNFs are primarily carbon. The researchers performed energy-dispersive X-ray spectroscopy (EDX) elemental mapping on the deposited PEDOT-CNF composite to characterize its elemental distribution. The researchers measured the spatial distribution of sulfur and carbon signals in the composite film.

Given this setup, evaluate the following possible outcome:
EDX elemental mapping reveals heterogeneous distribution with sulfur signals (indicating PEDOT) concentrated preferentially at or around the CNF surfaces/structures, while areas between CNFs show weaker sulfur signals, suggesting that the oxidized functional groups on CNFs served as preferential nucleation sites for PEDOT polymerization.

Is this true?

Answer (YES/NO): YES